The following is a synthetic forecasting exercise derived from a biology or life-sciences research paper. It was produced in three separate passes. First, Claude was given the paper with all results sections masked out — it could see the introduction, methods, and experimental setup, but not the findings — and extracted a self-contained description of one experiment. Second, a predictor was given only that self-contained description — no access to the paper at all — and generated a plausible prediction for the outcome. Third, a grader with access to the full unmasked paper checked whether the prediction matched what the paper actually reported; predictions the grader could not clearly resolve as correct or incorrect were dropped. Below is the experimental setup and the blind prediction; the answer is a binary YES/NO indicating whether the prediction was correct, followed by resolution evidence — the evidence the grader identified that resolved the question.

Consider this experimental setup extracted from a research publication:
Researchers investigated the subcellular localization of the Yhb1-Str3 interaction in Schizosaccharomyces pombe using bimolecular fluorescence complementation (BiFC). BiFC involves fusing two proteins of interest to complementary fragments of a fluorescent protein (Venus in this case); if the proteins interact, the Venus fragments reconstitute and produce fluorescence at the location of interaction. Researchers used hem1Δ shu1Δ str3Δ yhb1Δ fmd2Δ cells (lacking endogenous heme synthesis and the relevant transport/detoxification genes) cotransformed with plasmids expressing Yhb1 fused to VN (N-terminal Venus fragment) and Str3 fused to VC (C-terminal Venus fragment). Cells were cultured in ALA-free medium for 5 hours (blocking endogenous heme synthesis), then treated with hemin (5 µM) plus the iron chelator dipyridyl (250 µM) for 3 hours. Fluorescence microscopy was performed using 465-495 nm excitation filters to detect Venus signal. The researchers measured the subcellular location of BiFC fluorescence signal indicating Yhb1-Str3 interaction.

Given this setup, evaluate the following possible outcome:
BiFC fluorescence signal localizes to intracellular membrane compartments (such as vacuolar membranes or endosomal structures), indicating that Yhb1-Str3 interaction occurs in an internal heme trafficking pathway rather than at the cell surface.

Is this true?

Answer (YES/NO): NO